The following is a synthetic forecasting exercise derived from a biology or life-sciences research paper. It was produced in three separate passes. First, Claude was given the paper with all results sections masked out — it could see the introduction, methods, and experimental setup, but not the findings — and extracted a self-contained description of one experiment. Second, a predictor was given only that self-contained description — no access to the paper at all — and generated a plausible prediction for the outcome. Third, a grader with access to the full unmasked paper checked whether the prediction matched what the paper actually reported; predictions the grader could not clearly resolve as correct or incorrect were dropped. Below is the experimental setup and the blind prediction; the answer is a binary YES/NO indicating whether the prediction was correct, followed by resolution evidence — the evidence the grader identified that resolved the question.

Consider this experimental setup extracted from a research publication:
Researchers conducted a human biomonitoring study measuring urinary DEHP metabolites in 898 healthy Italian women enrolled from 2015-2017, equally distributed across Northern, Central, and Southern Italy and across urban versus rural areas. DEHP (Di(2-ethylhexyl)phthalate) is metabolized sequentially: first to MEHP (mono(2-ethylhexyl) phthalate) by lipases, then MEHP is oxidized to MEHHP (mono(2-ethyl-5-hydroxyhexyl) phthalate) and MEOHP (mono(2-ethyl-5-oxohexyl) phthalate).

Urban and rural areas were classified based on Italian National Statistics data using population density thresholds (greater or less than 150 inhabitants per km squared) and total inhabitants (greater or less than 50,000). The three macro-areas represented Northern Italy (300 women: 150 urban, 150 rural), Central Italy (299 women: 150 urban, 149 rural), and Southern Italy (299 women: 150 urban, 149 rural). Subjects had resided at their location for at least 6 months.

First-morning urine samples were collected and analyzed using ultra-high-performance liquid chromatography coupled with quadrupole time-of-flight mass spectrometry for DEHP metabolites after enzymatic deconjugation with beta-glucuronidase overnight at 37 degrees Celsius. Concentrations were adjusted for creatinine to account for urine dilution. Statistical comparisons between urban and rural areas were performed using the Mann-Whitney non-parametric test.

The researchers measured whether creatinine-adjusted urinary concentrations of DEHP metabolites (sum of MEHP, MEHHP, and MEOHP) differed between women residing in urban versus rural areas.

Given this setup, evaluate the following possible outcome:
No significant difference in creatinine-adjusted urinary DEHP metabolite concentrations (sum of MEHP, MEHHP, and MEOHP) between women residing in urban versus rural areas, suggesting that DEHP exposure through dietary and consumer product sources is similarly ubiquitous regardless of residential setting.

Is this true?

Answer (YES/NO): YES